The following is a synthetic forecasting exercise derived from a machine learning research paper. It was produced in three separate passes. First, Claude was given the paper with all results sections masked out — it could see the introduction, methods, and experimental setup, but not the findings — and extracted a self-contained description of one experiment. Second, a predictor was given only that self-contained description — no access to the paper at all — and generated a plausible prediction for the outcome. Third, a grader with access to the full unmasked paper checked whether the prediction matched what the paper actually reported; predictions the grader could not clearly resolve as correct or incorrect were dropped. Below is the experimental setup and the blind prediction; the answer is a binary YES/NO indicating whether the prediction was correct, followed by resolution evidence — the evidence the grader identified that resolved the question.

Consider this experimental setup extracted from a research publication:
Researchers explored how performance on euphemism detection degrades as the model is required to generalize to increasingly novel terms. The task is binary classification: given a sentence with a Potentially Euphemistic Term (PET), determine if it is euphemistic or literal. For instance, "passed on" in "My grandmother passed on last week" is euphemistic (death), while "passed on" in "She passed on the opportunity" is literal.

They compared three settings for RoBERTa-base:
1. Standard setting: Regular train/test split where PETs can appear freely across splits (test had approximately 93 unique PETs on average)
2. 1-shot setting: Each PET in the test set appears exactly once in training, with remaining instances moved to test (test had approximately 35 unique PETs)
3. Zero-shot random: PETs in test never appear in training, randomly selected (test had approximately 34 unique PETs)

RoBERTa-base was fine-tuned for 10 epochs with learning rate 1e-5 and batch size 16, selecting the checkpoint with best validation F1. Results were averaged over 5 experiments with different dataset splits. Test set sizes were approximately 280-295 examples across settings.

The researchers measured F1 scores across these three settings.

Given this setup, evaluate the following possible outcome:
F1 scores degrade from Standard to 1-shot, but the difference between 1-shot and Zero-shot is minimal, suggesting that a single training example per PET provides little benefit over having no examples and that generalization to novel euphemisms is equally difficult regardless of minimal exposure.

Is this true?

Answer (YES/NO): NO